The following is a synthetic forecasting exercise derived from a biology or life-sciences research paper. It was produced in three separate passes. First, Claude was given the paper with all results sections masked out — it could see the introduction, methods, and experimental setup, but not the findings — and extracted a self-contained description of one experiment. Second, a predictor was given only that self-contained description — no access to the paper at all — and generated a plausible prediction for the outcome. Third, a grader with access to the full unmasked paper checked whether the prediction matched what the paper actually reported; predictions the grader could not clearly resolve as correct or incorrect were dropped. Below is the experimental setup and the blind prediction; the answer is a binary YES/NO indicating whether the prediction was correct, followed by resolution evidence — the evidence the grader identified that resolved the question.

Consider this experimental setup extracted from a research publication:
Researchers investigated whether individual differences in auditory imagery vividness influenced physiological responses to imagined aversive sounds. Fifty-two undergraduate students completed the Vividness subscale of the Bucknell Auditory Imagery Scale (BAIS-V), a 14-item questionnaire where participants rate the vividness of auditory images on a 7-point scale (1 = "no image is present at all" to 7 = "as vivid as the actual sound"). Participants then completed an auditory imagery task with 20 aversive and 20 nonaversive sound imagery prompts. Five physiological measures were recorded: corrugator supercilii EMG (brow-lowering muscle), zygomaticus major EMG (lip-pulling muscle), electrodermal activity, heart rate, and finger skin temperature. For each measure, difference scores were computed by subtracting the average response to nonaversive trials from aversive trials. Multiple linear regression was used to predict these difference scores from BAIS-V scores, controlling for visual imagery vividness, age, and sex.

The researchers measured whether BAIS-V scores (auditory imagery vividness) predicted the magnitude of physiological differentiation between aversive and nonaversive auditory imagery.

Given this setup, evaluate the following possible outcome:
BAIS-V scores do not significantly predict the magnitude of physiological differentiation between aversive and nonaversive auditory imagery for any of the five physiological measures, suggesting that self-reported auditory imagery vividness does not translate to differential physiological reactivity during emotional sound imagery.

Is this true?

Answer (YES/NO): YES